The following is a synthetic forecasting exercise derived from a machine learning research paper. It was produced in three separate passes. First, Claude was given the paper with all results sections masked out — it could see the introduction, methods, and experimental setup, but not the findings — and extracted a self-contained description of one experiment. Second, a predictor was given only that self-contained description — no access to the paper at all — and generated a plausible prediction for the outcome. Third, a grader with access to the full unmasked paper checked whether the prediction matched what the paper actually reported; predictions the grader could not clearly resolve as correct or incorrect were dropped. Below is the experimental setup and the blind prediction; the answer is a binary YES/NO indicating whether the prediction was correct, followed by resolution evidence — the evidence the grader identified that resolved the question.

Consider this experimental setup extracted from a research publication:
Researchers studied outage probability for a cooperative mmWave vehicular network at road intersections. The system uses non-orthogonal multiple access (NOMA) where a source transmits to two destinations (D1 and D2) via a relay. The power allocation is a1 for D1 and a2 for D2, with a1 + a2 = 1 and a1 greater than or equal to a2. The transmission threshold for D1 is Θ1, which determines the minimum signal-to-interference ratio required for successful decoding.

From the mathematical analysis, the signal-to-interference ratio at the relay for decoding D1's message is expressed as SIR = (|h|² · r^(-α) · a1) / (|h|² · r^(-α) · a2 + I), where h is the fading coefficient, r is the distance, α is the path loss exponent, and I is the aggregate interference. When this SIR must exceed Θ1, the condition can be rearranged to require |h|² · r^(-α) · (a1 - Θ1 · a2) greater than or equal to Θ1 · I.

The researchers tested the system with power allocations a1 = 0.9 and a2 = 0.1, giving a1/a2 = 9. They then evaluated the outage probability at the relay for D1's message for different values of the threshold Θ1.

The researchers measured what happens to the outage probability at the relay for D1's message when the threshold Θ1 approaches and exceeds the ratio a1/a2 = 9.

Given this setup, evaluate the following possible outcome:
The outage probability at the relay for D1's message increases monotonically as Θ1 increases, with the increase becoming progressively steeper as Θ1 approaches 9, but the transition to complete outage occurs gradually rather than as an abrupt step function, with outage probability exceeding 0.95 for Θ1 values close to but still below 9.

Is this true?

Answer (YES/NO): NO